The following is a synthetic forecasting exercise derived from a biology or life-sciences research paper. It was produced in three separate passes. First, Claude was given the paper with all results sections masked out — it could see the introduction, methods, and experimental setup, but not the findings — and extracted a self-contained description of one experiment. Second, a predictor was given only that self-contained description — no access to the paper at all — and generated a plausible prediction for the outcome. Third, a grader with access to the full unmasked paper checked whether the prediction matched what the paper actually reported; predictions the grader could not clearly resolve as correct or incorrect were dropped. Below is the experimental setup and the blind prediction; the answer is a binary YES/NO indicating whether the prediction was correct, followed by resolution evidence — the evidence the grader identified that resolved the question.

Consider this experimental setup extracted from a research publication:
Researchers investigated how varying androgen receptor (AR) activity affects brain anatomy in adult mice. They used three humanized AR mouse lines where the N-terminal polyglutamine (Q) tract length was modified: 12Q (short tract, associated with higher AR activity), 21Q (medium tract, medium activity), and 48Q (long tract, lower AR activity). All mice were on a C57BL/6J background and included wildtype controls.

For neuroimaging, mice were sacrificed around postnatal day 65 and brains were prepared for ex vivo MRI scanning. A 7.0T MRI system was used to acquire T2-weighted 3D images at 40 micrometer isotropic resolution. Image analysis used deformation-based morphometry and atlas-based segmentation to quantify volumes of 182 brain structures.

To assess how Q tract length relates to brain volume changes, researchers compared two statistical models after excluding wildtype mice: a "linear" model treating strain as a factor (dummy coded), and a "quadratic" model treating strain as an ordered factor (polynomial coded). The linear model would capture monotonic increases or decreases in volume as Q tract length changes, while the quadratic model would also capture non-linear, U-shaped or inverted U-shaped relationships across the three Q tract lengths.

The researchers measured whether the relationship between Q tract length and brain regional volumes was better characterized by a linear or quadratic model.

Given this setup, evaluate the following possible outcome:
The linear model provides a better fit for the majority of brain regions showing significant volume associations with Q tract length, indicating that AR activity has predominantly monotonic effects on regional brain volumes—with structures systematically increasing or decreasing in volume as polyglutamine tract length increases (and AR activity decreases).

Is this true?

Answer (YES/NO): NO